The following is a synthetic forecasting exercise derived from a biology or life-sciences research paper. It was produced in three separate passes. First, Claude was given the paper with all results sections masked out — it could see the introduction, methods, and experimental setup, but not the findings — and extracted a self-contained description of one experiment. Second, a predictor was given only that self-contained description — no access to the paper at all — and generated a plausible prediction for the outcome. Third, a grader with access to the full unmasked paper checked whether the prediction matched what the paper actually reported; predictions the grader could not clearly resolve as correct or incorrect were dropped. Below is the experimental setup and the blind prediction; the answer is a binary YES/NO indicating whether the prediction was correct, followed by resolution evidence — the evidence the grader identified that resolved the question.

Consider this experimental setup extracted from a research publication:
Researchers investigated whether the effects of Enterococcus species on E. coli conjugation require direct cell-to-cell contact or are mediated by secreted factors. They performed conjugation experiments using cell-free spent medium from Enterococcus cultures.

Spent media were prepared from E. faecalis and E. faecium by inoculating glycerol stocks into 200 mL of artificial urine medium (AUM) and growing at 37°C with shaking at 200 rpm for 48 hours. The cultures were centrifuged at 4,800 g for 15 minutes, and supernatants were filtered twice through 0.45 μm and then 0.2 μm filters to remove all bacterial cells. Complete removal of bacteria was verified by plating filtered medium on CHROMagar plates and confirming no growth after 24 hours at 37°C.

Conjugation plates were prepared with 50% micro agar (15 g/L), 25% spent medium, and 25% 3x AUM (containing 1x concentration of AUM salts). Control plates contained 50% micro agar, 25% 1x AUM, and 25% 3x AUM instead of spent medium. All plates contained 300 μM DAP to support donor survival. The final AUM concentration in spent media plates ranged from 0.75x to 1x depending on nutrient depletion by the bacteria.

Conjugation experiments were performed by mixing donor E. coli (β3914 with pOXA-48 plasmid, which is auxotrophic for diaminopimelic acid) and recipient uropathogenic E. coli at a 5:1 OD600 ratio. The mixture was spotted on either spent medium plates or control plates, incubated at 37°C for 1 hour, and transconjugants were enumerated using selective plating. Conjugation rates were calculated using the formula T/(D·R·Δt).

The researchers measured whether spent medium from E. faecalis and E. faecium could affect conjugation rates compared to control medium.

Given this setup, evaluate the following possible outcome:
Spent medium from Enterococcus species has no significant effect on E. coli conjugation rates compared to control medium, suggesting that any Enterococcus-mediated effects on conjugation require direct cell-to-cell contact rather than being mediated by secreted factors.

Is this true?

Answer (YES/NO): YES